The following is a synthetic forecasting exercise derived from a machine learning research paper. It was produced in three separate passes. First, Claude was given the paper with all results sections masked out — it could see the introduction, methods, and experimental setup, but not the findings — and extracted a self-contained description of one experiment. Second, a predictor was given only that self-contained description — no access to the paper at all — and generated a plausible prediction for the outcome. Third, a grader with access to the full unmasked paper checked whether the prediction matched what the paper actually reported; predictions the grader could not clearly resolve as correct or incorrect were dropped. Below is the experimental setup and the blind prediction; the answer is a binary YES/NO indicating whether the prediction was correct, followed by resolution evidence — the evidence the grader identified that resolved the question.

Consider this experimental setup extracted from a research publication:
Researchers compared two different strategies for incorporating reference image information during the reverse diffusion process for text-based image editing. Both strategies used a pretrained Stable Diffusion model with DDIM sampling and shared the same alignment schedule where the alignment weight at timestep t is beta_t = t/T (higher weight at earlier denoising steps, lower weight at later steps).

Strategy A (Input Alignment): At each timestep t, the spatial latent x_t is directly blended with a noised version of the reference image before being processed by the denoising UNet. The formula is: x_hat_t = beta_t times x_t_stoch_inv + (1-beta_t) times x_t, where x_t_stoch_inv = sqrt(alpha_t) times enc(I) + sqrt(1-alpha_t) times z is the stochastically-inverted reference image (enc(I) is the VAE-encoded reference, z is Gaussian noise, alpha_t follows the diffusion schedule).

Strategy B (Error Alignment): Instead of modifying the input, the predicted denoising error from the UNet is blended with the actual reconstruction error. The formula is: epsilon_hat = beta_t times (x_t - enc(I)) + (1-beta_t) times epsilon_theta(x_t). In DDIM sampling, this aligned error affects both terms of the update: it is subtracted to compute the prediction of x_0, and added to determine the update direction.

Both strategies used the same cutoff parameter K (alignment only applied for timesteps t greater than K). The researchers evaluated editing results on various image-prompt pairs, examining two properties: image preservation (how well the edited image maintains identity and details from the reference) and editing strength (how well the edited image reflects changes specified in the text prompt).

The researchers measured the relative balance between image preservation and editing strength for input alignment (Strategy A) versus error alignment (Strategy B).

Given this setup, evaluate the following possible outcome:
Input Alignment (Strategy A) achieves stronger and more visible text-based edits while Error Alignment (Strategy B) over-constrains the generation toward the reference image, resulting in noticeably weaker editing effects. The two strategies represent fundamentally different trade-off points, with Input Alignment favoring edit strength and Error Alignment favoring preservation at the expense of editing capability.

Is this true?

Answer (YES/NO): NO